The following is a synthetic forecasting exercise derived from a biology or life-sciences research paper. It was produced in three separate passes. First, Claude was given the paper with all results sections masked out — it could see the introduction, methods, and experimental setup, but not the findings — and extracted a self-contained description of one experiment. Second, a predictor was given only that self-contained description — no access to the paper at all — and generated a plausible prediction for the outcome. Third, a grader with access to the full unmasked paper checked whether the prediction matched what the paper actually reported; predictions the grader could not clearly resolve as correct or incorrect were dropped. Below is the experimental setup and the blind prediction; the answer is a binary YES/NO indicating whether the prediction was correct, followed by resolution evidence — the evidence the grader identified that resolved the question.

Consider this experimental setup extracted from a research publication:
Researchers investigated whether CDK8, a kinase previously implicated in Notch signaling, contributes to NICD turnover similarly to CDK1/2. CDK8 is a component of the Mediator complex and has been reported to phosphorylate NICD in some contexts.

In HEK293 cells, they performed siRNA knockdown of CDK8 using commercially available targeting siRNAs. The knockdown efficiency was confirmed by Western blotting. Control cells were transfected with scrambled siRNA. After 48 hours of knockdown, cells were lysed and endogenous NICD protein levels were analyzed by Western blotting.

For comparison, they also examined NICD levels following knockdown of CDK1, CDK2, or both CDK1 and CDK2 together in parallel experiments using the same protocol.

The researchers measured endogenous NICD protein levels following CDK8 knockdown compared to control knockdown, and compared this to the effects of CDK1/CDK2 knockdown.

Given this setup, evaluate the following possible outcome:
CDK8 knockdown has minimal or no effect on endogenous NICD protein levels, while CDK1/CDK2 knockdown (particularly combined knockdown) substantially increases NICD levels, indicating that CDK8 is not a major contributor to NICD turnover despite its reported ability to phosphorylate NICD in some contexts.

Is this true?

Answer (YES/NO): YES